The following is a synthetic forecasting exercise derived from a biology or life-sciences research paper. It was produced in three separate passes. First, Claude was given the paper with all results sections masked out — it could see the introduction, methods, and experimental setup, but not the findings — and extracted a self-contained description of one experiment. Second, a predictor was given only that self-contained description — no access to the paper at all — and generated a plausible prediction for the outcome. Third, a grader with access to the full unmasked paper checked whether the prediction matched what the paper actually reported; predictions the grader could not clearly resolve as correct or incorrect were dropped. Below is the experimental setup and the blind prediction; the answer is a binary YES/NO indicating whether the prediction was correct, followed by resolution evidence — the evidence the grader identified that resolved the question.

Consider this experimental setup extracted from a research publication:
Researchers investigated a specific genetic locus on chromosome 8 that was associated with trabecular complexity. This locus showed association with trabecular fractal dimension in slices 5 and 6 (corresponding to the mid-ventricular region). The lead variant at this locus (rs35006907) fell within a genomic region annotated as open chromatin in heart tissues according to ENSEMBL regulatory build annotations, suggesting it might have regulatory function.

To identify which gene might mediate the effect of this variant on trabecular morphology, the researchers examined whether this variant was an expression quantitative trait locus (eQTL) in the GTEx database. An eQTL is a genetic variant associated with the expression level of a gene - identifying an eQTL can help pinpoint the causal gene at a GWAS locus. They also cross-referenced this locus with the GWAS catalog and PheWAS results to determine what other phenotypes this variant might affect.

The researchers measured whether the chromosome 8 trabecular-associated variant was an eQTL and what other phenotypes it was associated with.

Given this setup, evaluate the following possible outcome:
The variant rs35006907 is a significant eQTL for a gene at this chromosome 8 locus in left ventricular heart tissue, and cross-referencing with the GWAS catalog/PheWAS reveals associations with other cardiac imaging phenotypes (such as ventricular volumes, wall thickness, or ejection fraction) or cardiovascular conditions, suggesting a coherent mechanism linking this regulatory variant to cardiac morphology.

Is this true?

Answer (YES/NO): NO